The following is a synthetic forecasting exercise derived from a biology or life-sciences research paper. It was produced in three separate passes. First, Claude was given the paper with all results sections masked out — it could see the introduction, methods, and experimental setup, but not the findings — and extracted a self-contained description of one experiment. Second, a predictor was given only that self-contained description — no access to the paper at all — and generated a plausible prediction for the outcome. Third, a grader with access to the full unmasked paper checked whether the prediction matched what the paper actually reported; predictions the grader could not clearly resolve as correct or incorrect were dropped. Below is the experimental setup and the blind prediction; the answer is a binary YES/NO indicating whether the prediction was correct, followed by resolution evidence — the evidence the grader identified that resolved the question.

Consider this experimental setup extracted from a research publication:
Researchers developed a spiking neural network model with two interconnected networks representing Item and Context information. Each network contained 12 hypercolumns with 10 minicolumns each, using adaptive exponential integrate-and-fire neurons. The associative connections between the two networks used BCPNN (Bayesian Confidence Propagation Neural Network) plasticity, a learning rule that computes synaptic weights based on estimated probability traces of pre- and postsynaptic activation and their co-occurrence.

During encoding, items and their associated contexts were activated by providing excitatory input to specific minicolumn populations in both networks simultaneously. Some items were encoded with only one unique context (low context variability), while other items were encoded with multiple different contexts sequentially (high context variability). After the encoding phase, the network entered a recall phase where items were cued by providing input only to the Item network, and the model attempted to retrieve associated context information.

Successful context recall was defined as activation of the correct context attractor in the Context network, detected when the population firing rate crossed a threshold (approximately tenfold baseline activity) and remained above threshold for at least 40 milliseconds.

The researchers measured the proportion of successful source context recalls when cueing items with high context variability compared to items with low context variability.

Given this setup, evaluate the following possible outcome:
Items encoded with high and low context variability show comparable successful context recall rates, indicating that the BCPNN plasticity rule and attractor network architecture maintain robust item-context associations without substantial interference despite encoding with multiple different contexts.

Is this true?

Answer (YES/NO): NO